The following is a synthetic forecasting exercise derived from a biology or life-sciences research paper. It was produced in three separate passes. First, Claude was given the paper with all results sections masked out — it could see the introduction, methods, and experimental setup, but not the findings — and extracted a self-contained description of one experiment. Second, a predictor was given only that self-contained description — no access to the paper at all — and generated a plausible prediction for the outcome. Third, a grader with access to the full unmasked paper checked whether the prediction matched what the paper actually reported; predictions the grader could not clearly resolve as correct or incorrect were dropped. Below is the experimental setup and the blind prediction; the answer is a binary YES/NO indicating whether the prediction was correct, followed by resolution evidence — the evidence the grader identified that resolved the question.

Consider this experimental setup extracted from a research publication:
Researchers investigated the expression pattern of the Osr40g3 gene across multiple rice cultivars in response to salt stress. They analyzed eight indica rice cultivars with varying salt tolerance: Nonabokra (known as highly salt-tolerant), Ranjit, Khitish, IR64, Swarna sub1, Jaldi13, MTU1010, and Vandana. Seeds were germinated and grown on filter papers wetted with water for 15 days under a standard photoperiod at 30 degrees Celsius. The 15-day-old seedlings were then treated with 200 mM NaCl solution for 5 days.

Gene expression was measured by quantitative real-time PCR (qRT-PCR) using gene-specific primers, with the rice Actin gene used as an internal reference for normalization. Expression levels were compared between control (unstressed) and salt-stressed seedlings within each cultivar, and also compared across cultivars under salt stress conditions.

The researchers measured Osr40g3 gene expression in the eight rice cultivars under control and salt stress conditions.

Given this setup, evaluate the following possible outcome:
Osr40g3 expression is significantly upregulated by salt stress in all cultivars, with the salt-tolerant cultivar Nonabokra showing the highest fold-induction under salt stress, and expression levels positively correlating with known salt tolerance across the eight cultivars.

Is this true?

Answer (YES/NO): YES